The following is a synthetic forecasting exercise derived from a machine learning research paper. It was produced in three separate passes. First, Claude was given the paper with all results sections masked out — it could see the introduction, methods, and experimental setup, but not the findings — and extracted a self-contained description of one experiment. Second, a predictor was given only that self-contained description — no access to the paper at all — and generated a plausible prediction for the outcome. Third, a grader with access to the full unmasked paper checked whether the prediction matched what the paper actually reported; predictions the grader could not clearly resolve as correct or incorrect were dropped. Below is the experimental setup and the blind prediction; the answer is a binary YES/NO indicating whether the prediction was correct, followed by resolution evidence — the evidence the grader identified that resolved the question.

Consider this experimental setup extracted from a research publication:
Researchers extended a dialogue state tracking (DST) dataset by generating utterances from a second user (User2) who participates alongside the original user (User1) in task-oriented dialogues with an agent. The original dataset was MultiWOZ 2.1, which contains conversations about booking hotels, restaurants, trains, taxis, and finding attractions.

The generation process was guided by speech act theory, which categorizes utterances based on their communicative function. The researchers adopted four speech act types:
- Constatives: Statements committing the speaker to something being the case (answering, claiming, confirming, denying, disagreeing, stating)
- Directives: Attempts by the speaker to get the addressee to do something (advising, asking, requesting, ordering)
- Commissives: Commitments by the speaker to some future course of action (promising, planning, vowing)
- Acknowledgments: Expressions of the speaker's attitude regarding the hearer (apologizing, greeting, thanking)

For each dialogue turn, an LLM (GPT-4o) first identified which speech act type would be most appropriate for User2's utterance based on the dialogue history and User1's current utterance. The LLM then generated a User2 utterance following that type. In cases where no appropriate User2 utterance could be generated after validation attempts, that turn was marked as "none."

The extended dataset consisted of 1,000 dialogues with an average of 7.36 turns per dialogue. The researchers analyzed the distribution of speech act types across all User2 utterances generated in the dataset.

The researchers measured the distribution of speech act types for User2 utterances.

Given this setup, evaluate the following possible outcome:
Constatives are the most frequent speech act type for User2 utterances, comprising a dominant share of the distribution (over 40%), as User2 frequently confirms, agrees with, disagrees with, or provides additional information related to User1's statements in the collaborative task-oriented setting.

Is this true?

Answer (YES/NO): YES